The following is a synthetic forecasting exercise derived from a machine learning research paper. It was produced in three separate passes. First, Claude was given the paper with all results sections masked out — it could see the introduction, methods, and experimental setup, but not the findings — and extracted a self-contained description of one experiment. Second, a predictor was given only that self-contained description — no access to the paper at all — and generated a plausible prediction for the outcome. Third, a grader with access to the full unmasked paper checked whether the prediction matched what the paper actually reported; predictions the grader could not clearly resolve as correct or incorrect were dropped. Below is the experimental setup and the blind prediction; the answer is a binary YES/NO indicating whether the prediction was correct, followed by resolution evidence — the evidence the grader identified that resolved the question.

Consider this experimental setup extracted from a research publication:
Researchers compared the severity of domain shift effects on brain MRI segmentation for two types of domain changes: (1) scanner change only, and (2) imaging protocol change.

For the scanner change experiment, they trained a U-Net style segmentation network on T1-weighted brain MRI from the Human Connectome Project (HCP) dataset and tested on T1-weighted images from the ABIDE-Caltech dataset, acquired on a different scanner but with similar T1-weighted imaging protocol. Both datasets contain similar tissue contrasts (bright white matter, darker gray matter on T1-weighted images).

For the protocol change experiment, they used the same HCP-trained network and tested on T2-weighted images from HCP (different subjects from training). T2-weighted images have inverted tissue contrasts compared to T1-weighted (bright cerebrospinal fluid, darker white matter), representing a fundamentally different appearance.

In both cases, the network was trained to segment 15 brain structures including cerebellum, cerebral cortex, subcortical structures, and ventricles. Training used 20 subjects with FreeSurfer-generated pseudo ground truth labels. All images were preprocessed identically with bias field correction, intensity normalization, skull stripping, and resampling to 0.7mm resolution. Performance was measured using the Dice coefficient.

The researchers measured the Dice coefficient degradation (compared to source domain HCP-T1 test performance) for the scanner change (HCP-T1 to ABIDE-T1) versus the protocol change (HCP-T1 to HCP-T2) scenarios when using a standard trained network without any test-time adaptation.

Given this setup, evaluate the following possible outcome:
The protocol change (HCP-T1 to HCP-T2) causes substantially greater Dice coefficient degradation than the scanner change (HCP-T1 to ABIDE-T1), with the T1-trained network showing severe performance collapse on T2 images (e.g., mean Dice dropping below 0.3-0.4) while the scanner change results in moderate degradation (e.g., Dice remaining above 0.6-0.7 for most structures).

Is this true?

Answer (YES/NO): NO